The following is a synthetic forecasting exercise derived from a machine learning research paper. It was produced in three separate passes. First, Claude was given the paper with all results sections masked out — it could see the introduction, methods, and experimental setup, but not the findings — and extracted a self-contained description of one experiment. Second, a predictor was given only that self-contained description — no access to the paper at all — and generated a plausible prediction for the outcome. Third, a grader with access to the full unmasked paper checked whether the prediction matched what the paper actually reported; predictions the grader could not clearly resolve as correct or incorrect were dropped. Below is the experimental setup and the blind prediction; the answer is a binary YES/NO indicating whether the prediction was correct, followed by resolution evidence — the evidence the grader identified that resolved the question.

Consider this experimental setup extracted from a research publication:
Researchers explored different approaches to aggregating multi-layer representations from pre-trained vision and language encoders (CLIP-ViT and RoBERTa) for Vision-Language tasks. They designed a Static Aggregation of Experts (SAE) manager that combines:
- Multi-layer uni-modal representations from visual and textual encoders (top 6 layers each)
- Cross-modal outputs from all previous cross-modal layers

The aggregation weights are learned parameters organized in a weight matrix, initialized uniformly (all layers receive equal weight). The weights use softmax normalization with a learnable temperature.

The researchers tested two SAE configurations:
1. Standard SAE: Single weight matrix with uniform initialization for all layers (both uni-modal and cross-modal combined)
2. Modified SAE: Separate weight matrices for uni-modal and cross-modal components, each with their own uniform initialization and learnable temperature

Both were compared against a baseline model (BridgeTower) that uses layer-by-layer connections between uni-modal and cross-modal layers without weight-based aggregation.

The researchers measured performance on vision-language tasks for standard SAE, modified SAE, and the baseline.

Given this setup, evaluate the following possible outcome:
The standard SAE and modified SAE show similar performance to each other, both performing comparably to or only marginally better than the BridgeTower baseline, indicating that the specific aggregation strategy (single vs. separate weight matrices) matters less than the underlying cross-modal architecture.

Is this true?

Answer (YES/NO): NO